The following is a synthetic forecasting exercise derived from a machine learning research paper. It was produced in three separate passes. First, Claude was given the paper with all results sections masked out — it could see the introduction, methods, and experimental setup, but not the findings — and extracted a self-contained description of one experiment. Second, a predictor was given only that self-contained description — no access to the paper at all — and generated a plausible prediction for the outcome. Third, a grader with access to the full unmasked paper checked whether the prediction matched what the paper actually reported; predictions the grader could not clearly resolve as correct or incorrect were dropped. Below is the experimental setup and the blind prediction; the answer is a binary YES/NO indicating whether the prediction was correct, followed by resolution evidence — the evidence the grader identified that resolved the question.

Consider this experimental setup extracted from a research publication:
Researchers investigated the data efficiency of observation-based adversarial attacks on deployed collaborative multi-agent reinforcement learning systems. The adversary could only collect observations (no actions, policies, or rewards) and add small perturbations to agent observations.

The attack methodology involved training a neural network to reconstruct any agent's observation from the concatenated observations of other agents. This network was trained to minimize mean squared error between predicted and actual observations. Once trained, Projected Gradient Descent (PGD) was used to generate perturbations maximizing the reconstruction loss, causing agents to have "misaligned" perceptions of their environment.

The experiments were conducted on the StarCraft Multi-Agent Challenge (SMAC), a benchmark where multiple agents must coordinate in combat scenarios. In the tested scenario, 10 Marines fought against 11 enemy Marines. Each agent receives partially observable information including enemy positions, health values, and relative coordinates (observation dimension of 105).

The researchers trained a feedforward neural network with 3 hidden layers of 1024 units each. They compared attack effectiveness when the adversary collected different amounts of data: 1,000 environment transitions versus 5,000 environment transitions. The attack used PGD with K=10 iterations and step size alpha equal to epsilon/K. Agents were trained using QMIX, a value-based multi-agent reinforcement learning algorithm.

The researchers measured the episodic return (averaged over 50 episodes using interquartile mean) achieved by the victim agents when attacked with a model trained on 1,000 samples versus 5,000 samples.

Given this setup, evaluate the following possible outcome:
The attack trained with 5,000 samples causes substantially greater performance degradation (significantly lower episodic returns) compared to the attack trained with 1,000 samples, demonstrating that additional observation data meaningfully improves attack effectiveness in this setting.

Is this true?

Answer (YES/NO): NO